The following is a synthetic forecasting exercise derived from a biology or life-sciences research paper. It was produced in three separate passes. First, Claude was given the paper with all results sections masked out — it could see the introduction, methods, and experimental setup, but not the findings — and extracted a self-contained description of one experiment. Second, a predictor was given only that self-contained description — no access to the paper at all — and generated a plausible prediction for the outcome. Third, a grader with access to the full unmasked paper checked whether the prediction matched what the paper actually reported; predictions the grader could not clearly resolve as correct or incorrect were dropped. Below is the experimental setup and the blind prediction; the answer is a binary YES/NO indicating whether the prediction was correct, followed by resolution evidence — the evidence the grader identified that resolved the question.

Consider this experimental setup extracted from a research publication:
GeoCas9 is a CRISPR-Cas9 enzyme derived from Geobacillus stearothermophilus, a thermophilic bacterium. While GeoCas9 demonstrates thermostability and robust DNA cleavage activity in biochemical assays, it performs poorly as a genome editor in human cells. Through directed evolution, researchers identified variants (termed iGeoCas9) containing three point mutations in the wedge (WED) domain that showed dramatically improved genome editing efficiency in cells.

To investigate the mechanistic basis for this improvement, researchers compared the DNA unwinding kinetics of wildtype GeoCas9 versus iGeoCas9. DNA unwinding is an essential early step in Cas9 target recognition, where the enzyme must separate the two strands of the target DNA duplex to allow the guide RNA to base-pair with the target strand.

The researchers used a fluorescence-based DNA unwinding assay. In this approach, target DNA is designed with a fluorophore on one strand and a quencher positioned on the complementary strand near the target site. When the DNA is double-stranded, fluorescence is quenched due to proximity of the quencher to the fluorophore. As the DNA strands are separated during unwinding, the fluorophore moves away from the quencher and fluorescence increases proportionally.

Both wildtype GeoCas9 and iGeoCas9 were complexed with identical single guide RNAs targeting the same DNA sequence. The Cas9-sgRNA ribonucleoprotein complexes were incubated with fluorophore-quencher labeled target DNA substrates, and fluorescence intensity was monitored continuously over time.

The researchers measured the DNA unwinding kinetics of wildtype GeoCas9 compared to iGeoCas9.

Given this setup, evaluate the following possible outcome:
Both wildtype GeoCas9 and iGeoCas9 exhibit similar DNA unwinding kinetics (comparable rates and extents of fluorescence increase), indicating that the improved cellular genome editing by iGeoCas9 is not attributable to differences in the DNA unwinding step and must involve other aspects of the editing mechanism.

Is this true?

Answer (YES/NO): NO